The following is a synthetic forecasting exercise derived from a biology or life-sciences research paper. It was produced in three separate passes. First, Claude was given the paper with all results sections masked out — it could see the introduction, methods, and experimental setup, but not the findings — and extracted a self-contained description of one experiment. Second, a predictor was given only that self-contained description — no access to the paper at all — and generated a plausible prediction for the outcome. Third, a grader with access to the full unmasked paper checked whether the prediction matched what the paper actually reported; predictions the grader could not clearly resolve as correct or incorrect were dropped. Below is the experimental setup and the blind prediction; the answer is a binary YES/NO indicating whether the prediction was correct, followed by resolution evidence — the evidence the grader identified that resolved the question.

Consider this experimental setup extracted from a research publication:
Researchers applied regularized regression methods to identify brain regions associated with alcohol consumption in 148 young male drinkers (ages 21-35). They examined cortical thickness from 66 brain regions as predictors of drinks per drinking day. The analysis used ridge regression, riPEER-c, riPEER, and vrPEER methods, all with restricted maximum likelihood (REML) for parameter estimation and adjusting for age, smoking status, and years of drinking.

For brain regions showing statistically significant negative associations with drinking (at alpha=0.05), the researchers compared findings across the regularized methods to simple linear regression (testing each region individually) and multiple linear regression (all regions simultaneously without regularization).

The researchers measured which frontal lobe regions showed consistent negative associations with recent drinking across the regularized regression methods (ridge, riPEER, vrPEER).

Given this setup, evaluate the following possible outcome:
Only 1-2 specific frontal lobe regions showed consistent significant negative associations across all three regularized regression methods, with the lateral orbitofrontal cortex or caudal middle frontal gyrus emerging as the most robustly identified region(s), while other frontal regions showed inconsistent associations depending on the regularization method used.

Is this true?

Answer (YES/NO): NO